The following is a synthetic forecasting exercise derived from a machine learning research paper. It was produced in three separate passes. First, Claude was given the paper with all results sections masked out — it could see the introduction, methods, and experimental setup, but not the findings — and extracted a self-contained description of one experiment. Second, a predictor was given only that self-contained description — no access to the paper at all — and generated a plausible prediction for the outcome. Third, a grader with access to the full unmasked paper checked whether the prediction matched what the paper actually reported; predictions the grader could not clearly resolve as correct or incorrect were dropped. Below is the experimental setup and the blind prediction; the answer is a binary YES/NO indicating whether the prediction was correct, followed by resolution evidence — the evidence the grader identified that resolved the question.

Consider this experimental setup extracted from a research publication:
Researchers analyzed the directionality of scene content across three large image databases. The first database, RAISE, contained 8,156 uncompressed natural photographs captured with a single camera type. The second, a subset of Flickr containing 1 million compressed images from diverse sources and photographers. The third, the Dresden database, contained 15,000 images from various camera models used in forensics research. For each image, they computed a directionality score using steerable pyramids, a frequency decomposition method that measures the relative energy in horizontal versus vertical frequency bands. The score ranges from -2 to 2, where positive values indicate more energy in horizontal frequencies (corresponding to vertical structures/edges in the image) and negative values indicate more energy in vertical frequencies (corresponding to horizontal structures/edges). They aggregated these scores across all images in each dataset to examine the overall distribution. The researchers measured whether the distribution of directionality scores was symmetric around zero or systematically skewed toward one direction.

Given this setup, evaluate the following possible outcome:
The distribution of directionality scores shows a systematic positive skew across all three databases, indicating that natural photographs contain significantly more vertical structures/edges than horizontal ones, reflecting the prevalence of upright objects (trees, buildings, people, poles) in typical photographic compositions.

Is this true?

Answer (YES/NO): NO